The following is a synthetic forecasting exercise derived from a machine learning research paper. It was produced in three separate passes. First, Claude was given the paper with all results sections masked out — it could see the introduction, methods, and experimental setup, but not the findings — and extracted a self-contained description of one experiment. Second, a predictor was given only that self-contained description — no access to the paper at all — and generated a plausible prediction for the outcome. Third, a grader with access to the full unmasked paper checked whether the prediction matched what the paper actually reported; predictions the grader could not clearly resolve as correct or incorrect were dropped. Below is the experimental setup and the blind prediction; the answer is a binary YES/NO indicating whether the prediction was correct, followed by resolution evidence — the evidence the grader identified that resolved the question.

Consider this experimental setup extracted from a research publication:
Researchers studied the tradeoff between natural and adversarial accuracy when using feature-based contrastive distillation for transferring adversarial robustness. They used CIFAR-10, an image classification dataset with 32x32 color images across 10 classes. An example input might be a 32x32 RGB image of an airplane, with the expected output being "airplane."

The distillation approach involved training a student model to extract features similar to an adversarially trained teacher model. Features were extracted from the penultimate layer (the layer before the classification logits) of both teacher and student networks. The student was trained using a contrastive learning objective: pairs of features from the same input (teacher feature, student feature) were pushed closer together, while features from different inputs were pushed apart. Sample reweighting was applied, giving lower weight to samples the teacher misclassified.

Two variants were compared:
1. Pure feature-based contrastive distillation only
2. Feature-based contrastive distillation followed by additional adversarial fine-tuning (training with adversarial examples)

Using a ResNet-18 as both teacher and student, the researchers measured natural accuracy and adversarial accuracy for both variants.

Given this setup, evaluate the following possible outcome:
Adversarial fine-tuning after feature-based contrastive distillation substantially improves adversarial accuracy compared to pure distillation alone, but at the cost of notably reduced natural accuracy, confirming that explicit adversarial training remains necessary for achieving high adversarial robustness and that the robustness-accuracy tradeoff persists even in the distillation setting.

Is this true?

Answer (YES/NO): NO